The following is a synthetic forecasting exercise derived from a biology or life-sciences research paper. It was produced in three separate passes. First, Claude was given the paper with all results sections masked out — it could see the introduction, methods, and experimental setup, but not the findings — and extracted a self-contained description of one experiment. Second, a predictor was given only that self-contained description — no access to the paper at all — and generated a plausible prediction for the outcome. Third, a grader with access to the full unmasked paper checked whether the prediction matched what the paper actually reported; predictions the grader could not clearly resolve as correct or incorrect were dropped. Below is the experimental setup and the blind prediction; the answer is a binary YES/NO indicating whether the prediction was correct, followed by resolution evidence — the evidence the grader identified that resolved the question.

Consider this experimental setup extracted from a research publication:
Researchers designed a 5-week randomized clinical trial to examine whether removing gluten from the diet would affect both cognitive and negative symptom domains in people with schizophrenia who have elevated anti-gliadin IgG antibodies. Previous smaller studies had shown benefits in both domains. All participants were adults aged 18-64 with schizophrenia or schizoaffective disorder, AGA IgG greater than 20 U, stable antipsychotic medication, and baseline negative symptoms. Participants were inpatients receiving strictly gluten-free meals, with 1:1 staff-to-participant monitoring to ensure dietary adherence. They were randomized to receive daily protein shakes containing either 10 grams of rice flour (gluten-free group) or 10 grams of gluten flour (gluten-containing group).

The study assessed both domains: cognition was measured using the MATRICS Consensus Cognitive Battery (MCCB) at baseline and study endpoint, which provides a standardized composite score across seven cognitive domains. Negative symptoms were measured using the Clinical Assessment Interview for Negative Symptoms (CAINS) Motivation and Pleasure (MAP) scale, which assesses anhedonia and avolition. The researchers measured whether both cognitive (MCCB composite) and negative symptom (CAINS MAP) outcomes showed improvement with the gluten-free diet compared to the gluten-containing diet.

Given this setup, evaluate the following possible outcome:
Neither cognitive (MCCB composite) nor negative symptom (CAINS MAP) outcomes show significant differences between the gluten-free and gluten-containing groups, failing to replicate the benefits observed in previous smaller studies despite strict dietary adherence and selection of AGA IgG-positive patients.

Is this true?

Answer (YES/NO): NO